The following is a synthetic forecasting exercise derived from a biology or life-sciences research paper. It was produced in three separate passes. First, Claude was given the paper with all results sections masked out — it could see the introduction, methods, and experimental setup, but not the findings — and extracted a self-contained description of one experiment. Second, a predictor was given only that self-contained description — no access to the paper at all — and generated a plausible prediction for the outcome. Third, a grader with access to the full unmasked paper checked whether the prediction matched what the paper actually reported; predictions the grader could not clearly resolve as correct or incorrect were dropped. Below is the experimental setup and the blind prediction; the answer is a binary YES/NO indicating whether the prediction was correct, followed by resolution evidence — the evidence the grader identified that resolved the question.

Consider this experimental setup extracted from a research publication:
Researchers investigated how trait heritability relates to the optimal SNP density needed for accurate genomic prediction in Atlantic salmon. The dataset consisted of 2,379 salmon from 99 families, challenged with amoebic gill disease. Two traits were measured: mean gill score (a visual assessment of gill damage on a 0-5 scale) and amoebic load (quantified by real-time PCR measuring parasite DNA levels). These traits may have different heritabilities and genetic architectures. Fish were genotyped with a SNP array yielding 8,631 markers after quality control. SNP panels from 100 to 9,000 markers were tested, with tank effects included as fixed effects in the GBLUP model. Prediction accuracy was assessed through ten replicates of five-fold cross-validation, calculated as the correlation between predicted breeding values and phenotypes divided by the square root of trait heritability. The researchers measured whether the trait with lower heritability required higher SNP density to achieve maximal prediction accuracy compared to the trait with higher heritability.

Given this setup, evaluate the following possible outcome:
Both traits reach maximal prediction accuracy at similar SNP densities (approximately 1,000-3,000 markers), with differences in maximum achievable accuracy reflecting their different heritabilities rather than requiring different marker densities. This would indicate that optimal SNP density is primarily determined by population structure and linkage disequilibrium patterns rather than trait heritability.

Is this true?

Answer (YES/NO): YES